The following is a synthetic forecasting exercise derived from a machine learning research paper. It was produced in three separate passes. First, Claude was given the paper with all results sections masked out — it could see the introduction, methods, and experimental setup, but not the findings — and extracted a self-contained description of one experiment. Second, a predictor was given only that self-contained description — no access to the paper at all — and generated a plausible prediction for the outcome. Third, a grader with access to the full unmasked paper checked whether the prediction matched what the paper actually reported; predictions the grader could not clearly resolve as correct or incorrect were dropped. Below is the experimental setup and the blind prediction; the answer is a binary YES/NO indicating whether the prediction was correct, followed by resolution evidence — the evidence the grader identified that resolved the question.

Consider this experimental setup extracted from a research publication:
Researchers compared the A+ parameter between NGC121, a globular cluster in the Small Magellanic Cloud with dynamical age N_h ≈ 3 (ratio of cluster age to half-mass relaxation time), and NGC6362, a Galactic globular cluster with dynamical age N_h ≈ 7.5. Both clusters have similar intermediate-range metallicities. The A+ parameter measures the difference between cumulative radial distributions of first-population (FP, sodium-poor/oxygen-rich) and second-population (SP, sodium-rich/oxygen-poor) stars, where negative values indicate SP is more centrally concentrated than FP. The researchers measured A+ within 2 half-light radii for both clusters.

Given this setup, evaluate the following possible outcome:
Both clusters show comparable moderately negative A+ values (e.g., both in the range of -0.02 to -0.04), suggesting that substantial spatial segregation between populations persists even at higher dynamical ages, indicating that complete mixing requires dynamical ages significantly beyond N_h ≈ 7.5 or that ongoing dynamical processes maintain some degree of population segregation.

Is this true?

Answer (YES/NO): NO